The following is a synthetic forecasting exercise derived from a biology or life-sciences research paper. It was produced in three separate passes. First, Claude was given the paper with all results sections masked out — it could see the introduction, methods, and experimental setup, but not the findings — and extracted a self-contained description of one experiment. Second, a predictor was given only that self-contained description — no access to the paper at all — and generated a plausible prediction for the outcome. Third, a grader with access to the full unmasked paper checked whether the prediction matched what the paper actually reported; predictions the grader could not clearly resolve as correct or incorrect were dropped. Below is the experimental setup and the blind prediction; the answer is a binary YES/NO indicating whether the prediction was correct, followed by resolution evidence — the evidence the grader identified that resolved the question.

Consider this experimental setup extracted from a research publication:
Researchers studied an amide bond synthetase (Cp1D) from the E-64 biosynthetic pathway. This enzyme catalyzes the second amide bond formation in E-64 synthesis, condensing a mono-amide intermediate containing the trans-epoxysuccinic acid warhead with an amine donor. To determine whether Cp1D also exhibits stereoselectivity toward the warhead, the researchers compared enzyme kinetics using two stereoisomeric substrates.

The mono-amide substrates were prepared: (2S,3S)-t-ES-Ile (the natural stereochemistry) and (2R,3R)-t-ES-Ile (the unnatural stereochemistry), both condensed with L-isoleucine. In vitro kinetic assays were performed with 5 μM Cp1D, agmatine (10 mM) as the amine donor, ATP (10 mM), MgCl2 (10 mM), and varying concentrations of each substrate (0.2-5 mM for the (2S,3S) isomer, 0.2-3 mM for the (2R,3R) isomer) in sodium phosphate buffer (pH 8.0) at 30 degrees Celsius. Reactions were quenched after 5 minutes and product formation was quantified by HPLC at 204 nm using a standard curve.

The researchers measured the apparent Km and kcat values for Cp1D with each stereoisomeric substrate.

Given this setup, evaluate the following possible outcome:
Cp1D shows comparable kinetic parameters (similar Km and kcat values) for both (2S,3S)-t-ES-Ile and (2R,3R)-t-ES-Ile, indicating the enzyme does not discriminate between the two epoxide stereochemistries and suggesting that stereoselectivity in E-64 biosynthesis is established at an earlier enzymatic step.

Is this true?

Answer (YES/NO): NO